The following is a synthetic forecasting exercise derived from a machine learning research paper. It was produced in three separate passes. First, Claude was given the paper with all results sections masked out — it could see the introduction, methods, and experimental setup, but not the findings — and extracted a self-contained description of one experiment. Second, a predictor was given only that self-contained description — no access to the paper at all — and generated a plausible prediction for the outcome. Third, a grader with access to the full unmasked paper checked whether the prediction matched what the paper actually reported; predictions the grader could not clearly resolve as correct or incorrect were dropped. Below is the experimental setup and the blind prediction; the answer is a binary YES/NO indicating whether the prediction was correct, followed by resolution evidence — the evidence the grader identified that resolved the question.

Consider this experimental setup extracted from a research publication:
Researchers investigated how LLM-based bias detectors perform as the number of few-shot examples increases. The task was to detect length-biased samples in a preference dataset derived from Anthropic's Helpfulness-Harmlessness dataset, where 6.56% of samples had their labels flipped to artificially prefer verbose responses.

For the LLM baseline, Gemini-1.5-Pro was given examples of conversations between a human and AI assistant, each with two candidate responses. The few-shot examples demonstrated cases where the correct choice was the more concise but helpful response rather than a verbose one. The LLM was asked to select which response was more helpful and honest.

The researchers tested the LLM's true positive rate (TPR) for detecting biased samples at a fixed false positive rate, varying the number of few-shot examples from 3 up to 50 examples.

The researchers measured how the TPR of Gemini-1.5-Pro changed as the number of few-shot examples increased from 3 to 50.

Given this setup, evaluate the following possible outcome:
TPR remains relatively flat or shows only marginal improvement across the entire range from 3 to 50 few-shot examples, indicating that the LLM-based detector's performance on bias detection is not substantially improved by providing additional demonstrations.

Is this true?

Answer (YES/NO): YES